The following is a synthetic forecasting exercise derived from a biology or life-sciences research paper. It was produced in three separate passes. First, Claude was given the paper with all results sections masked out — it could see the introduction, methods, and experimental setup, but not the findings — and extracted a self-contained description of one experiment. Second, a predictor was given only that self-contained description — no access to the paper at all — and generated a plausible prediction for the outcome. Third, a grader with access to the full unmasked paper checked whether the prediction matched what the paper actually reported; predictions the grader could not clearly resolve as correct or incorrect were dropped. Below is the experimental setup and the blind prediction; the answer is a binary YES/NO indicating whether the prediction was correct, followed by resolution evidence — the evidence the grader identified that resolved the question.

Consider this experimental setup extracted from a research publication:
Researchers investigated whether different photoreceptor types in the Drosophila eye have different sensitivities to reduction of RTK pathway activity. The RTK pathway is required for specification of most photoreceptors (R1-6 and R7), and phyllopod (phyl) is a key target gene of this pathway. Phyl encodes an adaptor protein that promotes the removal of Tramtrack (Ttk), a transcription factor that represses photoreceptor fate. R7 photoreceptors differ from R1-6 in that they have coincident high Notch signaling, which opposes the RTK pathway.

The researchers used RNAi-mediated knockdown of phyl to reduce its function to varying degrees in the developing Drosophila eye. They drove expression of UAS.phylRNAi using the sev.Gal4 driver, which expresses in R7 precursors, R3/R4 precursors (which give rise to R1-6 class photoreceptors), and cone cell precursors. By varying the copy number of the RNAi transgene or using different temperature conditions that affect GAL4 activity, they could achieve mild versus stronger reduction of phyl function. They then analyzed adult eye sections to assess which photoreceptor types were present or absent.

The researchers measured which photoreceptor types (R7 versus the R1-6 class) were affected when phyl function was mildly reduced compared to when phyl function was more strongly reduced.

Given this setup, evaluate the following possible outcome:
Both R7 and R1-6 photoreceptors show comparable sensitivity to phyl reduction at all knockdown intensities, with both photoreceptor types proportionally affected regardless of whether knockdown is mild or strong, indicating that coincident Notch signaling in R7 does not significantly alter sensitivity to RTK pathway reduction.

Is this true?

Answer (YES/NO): NO